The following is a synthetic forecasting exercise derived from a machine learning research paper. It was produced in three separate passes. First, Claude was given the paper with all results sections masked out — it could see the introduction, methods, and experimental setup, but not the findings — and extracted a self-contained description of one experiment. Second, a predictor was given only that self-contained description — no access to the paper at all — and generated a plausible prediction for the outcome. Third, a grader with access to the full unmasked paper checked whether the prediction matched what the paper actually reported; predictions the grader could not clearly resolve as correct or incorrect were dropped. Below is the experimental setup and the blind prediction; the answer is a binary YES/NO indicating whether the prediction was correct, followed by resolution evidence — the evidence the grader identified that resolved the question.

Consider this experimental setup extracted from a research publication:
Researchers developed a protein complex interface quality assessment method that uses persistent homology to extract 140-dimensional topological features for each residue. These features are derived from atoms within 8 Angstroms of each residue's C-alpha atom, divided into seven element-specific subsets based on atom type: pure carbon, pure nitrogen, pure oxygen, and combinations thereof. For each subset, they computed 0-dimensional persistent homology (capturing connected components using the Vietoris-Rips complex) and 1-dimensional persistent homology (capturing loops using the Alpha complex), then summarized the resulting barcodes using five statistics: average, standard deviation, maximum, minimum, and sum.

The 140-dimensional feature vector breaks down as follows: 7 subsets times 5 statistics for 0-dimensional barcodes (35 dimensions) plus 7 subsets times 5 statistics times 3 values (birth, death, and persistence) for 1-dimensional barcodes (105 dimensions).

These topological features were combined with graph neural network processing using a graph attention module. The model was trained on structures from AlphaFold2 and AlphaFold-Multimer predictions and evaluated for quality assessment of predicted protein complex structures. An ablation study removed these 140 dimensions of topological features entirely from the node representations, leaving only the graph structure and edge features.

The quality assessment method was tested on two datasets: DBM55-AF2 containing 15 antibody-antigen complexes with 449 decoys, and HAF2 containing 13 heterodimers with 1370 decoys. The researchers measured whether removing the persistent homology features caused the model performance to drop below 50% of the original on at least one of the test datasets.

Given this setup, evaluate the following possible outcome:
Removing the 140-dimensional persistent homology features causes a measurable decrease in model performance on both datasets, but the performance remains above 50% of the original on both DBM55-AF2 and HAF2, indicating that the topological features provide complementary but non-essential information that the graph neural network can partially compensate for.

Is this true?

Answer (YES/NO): NO